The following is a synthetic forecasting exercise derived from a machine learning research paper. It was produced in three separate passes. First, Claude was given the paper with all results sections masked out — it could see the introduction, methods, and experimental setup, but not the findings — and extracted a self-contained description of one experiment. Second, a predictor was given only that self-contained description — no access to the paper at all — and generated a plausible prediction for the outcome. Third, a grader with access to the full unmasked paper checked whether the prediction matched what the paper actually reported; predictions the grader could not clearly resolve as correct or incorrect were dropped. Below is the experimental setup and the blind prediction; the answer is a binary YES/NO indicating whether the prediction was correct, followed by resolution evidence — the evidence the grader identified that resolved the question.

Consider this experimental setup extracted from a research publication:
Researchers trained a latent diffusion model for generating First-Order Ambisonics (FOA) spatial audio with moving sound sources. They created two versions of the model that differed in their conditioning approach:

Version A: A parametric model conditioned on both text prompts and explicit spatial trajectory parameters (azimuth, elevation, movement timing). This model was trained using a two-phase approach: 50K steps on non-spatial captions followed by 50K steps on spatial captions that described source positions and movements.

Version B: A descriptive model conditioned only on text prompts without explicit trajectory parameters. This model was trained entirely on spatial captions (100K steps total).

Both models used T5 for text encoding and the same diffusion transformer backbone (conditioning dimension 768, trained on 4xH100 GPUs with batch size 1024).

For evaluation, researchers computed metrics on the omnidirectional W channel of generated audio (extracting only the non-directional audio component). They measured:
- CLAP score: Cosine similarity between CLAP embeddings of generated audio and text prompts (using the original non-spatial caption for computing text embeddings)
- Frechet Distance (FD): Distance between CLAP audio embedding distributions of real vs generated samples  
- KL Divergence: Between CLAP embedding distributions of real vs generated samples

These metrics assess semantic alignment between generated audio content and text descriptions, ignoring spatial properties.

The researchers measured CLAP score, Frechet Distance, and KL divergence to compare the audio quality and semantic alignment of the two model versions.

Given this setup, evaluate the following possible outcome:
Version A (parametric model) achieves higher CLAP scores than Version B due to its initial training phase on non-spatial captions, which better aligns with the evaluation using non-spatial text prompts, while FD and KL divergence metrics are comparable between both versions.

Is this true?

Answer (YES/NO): NO